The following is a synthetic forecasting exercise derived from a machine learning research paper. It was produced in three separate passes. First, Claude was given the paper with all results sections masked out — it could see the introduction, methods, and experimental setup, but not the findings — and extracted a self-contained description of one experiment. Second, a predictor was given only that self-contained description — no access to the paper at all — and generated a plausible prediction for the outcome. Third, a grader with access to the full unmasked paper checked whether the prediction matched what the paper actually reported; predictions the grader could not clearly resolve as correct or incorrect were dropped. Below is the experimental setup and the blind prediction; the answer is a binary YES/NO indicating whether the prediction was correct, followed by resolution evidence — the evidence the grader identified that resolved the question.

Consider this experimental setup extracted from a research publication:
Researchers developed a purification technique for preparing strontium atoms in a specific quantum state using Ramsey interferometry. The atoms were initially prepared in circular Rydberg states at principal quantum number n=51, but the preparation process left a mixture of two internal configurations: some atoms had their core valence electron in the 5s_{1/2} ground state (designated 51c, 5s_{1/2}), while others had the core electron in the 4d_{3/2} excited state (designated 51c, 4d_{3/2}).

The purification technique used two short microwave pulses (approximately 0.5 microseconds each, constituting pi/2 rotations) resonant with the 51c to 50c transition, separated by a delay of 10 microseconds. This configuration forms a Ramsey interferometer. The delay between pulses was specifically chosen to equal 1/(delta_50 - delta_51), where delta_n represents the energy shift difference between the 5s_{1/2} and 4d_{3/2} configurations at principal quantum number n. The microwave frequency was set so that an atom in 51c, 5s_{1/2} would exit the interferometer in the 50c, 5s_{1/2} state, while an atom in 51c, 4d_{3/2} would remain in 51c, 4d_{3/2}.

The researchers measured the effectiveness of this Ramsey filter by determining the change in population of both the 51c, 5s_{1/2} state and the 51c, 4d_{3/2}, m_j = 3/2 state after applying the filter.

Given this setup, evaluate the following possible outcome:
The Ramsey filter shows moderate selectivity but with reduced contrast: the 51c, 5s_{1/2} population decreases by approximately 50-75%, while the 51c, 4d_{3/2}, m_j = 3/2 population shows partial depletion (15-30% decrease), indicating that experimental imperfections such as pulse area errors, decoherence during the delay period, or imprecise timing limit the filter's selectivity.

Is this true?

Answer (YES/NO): NO